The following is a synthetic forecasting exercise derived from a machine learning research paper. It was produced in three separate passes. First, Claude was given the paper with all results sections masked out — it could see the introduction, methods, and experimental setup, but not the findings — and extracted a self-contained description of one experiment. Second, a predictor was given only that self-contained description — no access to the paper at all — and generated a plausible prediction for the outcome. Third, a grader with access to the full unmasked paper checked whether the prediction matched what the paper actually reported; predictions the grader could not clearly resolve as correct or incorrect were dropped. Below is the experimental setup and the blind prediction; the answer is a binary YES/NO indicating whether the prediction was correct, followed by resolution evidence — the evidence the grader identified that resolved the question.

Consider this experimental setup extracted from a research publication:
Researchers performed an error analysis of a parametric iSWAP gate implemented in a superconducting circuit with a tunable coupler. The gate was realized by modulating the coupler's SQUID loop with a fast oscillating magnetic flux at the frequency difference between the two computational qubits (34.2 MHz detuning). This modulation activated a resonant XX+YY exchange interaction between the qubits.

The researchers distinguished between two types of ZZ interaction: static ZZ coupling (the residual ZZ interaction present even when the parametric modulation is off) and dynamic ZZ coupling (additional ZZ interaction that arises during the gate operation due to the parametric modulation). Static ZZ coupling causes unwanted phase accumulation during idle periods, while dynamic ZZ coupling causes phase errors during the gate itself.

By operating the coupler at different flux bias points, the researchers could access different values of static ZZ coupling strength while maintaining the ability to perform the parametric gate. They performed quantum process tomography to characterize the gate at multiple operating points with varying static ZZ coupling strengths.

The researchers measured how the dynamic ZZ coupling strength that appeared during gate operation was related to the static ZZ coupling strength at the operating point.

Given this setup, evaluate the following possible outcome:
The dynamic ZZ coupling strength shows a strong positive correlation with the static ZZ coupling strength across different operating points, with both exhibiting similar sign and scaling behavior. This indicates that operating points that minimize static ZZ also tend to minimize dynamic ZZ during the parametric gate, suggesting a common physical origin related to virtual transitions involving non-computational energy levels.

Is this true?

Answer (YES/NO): YES